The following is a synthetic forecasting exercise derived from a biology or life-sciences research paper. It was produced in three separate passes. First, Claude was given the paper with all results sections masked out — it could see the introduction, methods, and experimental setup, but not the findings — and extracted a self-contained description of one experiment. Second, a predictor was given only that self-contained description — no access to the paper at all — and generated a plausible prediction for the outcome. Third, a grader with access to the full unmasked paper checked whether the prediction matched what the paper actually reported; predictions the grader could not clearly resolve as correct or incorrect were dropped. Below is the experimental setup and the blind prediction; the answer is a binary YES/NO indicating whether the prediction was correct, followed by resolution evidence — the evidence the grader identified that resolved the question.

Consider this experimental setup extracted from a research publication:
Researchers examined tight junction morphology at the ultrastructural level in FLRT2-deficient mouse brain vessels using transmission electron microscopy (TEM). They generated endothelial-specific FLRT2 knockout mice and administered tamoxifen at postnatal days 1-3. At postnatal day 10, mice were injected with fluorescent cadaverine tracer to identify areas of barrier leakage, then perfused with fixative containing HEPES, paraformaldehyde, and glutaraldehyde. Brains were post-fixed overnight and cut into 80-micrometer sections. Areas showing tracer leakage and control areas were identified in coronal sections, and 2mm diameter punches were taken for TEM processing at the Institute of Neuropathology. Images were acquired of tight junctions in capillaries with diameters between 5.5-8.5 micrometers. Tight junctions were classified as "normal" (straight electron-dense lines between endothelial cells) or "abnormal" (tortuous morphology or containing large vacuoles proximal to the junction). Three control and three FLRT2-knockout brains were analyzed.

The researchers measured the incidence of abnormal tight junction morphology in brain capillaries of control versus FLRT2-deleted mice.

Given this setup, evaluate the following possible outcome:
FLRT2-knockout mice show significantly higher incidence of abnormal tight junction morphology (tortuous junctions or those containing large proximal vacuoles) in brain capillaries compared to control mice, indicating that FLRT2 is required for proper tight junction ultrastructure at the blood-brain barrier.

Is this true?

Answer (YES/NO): YES